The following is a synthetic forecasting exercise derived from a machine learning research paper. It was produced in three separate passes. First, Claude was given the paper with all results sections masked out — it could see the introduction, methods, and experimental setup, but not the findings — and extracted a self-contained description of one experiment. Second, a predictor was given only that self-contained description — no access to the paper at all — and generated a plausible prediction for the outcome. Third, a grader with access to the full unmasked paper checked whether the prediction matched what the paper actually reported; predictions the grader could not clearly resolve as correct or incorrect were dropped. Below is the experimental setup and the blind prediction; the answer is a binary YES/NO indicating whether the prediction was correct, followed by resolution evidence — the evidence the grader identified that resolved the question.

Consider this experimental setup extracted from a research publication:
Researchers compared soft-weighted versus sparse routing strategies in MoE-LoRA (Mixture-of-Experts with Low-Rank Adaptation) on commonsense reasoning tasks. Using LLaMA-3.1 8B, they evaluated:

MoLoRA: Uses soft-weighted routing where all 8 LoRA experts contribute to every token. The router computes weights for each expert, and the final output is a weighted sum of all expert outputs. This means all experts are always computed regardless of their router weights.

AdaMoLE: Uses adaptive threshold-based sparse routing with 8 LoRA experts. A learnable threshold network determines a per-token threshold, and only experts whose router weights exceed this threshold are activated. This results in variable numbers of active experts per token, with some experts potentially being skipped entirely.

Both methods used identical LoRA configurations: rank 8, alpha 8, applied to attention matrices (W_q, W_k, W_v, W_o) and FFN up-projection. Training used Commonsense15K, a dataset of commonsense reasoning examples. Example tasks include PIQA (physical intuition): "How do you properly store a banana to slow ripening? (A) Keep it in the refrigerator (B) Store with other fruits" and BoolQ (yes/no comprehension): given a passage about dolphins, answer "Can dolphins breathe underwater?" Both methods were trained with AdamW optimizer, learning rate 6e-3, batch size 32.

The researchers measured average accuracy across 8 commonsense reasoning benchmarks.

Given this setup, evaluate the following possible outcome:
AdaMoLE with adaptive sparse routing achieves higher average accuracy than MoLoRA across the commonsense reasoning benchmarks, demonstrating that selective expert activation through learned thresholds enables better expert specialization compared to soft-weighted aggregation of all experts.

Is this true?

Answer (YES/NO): NO